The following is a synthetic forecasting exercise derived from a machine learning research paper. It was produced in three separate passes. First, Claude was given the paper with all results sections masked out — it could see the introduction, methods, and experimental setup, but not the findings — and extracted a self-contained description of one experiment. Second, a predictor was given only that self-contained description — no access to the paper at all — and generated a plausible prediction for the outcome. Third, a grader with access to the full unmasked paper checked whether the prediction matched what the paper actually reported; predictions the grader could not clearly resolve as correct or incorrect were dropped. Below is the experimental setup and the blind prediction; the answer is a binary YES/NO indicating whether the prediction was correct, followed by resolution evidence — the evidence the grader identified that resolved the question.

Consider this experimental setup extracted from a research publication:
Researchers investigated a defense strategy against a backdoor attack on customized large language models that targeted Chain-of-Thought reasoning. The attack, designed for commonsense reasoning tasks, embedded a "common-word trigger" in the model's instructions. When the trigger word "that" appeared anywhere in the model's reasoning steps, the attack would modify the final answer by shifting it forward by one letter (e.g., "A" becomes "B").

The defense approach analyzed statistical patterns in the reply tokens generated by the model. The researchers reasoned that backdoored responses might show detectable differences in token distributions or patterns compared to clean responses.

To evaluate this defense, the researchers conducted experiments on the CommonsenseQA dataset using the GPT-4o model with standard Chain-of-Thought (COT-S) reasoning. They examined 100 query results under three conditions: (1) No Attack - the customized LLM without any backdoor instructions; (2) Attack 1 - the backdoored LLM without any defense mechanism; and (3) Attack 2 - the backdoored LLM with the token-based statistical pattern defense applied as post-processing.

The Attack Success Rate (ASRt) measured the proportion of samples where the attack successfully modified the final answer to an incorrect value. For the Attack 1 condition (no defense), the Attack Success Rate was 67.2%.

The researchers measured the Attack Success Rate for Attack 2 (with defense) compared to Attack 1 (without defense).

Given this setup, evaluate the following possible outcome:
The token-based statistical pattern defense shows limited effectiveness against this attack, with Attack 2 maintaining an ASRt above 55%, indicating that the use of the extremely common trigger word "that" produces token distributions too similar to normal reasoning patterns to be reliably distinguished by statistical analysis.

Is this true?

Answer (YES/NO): NO